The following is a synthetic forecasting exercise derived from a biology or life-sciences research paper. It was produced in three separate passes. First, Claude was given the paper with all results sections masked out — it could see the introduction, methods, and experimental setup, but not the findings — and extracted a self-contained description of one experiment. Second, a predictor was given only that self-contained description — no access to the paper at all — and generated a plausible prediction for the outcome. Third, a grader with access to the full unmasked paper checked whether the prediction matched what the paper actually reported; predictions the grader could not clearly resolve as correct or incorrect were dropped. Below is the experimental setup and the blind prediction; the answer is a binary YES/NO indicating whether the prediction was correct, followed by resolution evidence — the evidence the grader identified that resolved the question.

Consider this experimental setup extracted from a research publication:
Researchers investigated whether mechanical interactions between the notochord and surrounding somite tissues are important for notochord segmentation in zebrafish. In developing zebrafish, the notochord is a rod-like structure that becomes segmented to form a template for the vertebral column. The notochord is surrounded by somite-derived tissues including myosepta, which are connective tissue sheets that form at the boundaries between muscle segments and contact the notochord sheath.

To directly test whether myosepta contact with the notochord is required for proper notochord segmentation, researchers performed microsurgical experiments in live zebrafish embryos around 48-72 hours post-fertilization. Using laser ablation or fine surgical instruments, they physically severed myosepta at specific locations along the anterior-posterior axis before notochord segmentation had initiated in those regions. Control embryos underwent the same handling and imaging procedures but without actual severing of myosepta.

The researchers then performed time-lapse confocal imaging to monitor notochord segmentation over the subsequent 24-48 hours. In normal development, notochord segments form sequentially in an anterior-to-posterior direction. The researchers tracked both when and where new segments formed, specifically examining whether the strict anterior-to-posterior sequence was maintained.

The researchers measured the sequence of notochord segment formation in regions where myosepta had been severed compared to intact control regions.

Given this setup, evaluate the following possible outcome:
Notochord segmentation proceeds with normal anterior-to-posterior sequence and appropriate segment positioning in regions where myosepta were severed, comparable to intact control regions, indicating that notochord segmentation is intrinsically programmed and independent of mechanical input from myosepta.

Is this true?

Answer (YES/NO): NO